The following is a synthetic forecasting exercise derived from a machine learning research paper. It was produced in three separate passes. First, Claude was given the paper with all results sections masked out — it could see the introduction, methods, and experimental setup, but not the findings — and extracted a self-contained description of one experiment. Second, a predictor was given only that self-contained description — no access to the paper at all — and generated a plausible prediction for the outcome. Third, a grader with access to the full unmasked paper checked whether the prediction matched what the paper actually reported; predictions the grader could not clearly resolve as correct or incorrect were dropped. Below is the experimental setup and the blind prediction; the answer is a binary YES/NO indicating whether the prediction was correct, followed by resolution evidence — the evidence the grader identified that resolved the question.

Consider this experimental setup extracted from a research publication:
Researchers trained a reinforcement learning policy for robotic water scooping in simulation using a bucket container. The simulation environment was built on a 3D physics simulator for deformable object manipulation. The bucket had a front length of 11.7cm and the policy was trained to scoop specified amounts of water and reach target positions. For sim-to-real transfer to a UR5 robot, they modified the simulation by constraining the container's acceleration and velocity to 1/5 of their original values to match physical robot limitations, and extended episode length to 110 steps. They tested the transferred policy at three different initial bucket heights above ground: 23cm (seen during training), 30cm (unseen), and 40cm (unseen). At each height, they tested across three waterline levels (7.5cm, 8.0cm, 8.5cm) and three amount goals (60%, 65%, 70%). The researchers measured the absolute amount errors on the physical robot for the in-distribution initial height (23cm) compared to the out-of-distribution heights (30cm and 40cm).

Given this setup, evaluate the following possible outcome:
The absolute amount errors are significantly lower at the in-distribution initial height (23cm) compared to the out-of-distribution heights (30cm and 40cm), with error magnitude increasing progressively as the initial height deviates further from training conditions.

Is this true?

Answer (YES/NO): NO